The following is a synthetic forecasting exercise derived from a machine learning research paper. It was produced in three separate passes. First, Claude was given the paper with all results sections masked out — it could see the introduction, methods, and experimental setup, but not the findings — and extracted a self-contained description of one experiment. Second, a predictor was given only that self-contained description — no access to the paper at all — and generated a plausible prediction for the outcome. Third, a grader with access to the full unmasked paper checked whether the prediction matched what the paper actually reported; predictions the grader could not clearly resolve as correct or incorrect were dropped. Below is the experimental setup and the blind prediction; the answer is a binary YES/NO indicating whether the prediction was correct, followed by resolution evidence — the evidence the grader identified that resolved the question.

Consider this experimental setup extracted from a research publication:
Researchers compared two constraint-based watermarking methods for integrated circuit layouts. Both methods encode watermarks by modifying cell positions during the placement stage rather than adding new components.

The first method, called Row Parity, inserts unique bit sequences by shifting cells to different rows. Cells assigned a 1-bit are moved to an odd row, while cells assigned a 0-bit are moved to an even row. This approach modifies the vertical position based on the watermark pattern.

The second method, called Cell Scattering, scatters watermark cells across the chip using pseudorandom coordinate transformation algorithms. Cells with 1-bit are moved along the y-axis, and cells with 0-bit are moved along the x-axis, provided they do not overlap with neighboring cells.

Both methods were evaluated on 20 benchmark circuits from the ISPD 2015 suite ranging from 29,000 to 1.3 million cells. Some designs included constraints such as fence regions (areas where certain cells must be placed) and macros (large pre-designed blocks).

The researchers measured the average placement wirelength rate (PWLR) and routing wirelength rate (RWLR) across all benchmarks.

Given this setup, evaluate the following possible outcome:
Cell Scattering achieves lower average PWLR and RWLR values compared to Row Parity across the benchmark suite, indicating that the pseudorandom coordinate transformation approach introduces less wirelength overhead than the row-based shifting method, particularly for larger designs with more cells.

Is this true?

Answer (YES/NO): NO